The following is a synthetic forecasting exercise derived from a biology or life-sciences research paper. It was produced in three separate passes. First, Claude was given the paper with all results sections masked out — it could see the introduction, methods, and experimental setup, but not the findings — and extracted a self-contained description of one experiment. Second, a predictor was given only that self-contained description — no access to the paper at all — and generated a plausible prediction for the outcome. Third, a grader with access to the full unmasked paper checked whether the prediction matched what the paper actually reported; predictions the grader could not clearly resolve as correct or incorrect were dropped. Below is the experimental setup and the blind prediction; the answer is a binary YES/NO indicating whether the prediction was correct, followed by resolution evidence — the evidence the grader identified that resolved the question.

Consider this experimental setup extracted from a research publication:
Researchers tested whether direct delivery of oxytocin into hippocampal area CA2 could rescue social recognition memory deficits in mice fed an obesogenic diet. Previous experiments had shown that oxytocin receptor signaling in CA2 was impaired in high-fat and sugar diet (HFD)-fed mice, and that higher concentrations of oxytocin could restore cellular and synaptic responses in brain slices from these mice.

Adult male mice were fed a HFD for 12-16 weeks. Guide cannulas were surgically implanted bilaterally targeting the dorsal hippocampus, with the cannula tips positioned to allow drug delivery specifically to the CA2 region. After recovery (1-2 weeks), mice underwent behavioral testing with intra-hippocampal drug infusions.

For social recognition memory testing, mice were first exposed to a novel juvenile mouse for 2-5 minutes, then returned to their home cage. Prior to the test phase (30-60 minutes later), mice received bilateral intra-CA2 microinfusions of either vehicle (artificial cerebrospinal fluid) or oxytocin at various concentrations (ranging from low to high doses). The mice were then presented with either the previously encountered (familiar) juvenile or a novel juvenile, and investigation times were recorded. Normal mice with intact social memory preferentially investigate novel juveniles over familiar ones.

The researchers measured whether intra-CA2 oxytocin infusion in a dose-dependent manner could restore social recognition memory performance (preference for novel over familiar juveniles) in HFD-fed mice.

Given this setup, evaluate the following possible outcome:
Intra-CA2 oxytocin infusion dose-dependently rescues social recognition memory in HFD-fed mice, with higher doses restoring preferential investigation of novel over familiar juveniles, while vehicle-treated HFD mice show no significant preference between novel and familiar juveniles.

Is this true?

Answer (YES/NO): YES